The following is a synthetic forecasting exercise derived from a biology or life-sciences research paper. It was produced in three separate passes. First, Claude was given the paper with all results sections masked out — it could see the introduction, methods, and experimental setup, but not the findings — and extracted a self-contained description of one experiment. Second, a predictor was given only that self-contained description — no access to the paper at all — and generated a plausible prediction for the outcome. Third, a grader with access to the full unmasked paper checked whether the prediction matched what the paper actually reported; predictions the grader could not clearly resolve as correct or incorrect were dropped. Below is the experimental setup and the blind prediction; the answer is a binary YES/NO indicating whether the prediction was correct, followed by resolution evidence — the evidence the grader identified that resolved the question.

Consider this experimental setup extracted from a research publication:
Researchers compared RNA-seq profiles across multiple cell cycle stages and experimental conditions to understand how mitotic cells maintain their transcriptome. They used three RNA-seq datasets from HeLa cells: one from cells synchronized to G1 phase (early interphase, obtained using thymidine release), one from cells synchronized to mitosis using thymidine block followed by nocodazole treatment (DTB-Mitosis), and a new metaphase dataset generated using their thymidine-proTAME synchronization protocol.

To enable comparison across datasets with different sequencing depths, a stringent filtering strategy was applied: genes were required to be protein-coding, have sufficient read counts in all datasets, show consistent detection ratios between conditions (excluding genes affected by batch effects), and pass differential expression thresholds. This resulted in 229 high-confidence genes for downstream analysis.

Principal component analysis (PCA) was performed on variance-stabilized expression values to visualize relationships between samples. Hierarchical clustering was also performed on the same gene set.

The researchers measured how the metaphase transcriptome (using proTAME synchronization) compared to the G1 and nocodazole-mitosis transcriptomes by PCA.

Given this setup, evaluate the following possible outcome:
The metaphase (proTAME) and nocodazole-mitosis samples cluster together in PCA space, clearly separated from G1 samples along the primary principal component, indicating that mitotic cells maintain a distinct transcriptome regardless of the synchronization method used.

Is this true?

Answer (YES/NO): NO